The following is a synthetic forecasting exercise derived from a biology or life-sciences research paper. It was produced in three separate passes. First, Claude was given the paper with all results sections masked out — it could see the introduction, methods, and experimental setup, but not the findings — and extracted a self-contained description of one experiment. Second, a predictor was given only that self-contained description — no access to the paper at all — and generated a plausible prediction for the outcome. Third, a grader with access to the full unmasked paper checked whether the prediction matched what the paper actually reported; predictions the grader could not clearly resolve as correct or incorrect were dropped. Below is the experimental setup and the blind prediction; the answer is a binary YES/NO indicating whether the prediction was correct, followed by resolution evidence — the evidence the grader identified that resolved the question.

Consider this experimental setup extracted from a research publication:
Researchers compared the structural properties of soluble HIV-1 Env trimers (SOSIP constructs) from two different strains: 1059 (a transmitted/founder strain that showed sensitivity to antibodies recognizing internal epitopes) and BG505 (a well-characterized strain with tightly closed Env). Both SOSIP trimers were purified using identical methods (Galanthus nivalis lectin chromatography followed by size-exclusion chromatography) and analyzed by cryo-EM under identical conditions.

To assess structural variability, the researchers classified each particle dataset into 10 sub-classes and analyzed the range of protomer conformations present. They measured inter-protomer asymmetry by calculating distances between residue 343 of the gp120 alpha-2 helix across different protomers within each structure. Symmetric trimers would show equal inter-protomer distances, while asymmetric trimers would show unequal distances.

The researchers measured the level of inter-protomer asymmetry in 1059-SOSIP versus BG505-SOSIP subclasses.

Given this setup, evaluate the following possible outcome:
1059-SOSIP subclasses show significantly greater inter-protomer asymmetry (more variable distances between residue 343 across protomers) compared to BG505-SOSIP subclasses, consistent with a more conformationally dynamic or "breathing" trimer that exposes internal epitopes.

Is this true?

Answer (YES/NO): YES